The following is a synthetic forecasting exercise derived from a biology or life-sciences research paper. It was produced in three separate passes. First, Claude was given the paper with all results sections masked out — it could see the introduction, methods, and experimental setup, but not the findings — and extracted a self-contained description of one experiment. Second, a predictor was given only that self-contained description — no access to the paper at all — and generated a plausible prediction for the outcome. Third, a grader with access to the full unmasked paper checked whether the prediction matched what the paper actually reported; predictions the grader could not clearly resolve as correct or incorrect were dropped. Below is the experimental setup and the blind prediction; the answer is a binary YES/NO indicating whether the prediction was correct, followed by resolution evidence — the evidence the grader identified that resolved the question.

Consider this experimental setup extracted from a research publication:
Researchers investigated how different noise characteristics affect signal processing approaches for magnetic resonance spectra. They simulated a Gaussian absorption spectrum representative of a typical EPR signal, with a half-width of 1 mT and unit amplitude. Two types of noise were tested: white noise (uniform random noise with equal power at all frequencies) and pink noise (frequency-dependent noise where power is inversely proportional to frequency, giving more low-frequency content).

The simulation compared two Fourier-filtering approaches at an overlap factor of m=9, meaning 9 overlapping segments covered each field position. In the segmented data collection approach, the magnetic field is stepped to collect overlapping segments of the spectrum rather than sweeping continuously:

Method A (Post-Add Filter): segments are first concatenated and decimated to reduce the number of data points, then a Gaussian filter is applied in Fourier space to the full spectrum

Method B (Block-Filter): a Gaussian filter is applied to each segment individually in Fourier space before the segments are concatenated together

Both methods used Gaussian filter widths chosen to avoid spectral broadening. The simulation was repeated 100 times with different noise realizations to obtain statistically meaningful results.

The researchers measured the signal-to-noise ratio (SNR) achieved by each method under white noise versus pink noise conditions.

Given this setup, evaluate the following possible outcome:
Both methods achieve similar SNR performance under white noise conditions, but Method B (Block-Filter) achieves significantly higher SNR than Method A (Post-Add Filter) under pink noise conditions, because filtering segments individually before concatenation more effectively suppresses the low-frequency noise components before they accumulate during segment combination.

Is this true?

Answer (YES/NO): NO